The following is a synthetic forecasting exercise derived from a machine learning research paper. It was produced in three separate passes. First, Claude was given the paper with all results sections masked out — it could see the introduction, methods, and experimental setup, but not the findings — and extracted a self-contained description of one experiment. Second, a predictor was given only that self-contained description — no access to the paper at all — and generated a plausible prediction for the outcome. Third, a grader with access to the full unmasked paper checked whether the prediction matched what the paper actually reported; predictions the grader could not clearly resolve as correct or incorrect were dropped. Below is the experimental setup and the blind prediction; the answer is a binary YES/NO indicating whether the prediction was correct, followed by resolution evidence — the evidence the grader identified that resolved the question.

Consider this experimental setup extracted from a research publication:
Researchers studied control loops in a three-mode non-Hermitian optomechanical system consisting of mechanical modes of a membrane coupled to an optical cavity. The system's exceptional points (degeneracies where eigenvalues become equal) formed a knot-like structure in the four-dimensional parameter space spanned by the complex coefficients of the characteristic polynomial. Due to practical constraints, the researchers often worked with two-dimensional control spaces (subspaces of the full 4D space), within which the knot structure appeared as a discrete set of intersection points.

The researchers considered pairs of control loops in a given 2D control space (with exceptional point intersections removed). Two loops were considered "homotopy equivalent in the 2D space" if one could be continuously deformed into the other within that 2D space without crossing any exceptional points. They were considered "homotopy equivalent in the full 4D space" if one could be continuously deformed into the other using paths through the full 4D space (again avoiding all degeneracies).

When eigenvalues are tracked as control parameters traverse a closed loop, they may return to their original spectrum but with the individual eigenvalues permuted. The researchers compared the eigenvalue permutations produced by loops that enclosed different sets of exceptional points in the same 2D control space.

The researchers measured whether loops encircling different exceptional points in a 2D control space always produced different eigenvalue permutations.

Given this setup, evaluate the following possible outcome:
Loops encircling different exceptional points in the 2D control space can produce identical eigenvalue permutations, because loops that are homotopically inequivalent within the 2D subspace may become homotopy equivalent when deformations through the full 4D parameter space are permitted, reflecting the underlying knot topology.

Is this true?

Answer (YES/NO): YES